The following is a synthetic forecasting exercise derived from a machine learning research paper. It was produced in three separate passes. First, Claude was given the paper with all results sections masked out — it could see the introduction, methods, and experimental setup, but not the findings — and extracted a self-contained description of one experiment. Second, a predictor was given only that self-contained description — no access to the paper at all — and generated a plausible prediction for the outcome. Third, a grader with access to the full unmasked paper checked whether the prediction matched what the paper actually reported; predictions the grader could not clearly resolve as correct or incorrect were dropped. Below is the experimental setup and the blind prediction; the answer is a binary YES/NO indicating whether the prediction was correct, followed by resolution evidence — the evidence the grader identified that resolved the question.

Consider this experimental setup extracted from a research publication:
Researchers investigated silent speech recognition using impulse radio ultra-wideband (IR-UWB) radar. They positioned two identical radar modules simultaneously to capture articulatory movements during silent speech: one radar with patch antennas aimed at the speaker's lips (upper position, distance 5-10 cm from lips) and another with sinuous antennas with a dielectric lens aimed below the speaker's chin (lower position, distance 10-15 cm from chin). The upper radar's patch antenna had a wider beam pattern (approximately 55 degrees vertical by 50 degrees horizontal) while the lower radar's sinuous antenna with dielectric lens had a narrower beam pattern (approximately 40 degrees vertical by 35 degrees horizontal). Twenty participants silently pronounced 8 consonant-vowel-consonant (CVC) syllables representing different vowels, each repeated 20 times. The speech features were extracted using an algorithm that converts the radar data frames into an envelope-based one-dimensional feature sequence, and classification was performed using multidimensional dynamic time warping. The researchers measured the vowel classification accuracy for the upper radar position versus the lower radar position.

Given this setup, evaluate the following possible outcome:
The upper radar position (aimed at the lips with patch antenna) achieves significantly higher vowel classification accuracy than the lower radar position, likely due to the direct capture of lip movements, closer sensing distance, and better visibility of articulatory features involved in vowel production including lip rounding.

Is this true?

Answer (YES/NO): YES